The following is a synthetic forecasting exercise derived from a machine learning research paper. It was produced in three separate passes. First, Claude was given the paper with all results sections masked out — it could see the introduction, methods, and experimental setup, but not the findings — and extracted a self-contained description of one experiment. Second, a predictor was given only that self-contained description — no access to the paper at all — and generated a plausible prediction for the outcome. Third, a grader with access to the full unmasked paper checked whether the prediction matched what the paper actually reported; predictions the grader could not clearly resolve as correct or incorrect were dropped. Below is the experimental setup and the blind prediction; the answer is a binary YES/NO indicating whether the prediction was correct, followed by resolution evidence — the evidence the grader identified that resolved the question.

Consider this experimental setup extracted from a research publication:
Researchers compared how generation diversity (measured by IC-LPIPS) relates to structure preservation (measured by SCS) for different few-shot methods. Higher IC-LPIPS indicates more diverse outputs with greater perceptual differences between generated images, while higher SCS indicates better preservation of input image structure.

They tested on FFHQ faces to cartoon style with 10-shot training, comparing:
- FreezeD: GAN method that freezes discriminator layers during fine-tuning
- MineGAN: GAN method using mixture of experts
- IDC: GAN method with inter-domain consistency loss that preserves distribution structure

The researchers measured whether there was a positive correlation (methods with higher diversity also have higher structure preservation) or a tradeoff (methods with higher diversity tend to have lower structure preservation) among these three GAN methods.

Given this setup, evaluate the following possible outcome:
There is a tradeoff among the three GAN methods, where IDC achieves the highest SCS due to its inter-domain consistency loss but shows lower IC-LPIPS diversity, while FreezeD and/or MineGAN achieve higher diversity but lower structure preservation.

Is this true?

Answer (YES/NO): NO